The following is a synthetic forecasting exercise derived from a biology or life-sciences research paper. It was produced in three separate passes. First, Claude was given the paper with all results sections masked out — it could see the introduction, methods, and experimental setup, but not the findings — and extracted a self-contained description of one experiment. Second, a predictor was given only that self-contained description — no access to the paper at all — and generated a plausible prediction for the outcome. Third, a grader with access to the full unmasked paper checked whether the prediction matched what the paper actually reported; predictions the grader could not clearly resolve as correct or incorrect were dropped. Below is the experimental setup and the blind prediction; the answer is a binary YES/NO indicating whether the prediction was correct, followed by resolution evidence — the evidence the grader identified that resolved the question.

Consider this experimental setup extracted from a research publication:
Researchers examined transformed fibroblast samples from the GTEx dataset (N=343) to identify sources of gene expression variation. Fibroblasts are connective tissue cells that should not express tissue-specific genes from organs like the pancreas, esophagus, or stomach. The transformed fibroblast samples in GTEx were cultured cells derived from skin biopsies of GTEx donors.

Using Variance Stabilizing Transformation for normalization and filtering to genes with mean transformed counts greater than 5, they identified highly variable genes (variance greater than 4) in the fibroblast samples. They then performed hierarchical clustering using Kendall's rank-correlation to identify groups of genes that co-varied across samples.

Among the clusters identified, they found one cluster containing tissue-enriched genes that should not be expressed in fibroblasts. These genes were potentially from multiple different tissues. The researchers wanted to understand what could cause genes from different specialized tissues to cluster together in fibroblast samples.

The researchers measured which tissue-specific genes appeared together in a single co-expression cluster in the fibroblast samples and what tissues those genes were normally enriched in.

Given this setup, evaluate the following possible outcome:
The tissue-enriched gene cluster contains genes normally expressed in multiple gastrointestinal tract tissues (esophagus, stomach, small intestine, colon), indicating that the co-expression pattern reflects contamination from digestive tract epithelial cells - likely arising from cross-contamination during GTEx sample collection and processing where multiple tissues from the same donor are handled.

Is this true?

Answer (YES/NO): NO